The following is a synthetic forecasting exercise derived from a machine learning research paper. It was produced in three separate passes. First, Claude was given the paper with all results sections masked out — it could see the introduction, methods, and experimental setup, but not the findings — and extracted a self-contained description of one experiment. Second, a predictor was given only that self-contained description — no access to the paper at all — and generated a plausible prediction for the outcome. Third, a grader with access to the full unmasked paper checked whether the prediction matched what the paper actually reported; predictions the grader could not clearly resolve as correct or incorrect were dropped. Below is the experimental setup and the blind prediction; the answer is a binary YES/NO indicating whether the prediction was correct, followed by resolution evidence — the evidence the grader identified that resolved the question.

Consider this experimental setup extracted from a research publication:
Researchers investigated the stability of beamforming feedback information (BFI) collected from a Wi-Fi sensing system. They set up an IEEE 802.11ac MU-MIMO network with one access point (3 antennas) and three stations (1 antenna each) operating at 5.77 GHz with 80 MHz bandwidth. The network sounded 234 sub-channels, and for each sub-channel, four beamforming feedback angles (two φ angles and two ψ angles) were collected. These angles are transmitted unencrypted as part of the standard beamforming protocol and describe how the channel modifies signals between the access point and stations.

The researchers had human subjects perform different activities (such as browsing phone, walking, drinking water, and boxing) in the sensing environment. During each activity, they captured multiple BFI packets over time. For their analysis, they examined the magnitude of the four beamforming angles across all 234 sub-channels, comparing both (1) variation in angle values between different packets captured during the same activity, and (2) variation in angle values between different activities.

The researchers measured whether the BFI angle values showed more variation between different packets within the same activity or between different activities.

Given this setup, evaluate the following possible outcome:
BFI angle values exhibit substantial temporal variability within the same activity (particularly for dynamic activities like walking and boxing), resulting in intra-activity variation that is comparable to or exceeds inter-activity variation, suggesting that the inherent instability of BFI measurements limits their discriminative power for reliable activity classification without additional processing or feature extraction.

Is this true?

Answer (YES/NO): NO